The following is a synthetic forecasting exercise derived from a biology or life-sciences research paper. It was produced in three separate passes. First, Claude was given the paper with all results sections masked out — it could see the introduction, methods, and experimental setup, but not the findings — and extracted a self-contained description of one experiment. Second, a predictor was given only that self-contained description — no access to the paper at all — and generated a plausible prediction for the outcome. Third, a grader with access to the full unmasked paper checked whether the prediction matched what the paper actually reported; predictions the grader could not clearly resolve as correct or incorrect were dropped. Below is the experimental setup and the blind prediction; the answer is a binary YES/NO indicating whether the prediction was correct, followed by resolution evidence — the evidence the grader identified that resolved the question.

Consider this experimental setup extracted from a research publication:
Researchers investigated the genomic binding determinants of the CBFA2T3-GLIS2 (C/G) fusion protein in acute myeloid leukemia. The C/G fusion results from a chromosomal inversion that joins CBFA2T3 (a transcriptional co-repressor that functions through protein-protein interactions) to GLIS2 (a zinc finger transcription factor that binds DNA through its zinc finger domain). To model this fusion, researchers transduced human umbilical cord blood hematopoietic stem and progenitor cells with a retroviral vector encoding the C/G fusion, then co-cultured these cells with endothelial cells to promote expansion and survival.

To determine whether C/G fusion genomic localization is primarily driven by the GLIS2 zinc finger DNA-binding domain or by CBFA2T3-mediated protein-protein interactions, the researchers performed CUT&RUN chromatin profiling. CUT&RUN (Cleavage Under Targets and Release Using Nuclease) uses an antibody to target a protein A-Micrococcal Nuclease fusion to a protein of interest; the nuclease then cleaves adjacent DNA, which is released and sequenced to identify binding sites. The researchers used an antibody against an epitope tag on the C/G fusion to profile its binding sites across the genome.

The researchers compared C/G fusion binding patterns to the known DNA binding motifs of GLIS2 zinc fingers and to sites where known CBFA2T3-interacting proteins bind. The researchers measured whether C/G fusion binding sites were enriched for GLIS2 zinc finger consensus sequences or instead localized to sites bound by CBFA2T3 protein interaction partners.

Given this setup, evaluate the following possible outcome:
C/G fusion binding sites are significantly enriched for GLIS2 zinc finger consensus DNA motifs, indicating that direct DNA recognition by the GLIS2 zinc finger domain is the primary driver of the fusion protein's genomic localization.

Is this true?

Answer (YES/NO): YES